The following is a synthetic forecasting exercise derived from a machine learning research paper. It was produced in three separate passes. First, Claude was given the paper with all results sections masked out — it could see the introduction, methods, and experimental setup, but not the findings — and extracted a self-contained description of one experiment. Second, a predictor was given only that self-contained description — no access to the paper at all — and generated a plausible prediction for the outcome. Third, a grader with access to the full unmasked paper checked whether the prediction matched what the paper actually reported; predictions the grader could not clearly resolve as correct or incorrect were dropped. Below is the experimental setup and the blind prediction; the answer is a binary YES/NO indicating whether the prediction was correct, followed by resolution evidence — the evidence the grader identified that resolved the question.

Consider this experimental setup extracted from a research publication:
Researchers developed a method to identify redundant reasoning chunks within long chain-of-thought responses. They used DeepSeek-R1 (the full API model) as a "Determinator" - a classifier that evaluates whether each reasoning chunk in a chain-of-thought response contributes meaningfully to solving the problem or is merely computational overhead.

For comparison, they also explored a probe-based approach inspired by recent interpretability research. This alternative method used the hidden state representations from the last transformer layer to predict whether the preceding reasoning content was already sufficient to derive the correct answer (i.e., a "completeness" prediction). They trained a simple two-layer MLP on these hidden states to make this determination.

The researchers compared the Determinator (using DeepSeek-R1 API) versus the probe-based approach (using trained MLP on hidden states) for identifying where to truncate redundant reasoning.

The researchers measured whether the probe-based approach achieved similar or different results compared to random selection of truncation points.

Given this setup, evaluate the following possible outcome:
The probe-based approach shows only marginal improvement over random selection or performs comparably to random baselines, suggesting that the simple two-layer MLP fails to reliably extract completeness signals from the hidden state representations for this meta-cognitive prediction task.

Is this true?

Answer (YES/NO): YES